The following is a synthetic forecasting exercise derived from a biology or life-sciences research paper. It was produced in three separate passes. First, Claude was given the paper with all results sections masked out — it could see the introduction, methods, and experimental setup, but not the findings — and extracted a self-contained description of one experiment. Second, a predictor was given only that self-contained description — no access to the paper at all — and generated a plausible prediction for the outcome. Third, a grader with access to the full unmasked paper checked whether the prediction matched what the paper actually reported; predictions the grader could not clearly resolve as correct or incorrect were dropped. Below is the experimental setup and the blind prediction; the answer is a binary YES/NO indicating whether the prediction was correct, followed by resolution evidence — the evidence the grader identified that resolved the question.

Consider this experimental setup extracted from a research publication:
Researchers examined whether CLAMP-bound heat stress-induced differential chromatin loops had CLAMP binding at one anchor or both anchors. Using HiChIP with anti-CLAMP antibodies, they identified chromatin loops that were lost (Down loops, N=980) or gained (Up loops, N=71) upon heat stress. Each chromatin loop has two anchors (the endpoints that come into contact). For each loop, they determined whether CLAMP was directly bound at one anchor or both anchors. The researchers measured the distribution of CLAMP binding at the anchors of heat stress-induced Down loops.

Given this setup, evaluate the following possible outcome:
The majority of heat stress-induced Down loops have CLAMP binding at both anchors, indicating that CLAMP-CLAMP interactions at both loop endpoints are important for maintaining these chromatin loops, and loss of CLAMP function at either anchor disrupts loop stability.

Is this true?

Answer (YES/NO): NO